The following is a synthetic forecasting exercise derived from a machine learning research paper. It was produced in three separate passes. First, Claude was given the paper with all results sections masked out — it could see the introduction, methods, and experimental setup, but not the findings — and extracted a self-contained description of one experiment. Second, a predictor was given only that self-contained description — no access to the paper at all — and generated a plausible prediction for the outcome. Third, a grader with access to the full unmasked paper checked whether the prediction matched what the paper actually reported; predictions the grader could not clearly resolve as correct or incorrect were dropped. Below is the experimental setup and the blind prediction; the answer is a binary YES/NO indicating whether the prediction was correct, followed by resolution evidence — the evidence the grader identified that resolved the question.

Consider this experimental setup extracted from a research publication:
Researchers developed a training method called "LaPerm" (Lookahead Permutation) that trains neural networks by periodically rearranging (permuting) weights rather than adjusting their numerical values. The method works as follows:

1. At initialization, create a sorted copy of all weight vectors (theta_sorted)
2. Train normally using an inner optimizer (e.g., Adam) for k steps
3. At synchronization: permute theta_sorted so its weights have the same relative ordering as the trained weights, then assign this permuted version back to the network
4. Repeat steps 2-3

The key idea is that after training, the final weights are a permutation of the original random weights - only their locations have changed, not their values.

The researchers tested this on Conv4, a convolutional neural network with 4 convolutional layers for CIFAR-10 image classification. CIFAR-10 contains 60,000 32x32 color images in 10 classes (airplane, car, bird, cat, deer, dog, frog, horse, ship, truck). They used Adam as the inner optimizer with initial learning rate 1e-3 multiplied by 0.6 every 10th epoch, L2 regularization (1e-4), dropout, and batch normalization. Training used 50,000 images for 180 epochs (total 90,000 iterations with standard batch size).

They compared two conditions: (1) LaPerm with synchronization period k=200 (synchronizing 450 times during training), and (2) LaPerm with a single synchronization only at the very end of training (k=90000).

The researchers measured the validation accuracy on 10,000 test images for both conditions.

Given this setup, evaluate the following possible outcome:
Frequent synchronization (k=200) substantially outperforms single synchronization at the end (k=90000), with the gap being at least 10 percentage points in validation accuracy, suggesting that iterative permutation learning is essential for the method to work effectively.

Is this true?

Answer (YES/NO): YES